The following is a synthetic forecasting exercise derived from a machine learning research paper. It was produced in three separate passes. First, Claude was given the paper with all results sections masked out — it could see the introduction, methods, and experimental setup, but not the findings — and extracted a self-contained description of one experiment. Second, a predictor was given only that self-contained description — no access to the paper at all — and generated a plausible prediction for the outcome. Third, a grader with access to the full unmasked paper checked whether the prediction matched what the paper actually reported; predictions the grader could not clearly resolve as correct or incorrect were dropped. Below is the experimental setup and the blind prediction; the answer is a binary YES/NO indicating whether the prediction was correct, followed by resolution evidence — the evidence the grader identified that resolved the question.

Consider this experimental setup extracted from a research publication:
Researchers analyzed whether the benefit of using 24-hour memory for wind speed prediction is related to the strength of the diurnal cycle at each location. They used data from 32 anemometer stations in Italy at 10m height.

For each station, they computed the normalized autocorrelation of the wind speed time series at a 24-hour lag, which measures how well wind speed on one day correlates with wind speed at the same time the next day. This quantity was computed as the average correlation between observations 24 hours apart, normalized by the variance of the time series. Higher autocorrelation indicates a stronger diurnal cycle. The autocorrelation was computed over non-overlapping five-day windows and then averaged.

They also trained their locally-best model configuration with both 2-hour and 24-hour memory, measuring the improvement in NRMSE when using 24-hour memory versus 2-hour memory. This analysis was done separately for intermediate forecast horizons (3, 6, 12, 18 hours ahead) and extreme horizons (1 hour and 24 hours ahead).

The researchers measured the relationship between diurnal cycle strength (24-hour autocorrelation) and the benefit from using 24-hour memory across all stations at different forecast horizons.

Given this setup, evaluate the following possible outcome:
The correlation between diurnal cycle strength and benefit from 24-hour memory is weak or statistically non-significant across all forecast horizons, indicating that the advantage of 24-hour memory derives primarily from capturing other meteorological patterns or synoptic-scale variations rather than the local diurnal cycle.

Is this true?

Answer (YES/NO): NO